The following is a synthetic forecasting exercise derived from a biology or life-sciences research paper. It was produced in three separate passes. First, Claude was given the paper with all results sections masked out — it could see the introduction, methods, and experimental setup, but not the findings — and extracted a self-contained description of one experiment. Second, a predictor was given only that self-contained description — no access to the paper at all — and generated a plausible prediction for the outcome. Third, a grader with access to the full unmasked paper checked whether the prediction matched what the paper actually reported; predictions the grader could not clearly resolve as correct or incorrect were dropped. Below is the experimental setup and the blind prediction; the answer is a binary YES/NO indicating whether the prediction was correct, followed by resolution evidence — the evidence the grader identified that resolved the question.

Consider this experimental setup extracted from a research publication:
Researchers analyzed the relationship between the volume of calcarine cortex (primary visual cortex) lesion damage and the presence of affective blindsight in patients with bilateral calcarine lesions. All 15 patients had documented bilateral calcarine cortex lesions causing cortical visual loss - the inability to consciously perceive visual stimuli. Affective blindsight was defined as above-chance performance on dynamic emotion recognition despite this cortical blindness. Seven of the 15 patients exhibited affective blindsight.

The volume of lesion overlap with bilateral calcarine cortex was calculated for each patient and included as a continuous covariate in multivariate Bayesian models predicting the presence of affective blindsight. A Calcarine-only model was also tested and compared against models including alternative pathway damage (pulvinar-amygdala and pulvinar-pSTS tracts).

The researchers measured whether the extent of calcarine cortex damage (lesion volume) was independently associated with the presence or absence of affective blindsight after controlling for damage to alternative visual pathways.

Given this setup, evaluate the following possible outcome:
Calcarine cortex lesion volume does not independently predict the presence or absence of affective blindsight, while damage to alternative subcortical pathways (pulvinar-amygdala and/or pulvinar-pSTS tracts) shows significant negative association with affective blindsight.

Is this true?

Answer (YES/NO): YES